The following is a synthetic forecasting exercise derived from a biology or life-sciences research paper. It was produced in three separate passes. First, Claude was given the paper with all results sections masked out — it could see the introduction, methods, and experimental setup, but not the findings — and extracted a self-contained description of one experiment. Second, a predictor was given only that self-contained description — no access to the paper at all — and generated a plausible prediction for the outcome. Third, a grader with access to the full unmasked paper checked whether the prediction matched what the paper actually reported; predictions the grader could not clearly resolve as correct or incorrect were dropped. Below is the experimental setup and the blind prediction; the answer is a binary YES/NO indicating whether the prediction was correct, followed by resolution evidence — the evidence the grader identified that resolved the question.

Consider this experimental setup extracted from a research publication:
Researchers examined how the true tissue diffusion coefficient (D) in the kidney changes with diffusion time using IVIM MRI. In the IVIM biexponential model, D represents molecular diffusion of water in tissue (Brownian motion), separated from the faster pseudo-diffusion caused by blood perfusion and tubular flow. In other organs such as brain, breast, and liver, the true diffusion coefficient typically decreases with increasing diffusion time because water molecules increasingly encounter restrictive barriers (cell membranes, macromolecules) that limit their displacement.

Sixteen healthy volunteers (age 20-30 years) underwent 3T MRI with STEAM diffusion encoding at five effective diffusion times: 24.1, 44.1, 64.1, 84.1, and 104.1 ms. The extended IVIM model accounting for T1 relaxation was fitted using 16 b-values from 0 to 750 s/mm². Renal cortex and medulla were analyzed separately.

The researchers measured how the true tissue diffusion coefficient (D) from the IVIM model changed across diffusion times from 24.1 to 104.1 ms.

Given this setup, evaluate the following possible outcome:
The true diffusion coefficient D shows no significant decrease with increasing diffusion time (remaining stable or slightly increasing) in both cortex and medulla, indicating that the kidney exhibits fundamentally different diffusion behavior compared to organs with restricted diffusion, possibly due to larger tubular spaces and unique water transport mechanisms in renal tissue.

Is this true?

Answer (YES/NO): NO